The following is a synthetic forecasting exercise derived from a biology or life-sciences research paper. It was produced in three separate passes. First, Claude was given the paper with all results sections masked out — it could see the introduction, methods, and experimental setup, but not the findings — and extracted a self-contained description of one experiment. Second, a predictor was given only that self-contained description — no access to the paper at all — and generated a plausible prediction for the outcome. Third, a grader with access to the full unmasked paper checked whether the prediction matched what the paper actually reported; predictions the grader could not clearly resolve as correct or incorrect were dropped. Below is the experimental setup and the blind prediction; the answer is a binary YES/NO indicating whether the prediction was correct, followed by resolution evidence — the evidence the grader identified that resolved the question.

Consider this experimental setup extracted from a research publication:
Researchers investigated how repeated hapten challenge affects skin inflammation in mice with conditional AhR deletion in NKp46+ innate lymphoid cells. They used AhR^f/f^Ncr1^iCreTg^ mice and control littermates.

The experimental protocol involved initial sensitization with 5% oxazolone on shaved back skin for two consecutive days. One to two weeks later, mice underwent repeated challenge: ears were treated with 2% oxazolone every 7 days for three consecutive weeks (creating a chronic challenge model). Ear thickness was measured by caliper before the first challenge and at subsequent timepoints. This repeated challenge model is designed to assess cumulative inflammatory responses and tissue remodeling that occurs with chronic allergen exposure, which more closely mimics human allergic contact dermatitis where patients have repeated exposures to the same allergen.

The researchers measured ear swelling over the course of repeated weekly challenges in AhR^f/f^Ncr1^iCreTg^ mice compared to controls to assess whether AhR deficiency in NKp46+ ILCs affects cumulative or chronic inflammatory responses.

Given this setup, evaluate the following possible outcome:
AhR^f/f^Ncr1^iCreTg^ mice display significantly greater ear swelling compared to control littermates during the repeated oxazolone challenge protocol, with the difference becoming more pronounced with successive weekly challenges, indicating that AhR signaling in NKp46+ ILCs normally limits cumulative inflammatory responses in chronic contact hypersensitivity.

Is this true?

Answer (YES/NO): NO